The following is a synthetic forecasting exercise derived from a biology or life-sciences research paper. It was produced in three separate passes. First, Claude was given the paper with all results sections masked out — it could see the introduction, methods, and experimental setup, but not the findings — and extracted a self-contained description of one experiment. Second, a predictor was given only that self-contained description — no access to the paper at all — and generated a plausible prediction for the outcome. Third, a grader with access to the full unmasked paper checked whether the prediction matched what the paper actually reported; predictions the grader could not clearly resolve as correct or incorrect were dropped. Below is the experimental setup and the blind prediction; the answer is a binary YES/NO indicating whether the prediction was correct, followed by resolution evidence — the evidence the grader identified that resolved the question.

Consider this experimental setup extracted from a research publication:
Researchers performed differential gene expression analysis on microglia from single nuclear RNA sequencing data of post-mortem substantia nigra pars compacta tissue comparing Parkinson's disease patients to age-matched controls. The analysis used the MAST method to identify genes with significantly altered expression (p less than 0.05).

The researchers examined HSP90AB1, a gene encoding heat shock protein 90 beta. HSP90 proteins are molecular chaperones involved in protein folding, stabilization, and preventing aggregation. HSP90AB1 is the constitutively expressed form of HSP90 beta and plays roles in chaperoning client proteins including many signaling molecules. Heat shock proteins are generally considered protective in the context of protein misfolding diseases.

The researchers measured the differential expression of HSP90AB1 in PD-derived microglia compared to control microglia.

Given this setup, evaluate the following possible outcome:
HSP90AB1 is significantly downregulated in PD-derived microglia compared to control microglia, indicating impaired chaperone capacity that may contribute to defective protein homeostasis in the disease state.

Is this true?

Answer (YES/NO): NO